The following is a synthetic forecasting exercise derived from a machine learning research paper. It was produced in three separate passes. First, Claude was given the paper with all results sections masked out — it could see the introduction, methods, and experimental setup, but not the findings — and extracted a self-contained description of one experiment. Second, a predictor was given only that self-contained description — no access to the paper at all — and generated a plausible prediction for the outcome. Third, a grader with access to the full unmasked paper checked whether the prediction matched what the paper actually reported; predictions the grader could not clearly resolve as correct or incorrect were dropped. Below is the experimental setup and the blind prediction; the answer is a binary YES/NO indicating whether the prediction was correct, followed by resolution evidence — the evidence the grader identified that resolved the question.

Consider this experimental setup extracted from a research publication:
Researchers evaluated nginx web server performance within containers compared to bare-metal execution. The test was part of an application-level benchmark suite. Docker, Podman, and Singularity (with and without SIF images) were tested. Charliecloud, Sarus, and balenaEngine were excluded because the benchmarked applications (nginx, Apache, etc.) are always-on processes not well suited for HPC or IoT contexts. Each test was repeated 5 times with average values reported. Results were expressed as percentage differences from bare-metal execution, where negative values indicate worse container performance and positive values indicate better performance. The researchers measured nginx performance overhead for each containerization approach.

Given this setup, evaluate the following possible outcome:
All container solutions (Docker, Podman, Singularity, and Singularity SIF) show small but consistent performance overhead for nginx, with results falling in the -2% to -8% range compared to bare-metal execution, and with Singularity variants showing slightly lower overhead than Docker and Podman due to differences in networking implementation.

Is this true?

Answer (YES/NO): NO